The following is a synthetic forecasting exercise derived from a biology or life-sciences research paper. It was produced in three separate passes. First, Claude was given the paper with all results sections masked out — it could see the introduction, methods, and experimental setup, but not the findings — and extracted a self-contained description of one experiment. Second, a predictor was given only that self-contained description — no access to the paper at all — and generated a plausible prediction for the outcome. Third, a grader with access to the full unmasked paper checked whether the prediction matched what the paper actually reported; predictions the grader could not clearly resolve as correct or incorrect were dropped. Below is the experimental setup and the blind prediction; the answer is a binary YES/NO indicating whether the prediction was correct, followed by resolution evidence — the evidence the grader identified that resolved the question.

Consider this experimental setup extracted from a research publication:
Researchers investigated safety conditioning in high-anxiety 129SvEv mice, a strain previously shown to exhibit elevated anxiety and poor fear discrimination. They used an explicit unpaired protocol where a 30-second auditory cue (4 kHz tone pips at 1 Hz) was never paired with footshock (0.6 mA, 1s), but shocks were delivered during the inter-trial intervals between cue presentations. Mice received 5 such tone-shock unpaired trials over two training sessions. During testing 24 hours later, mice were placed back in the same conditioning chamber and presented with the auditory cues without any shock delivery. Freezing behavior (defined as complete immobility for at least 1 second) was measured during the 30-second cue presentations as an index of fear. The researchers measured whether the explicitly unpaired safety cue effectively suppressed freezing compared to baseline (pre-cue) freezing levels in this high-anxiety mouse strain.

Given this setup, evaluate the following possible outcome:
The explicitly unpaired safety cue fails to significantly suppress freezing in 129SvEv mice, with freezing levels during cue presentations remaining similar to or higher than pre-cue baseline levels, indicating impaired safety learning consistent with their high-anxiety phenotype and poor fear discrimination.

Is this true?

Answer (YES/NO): YES